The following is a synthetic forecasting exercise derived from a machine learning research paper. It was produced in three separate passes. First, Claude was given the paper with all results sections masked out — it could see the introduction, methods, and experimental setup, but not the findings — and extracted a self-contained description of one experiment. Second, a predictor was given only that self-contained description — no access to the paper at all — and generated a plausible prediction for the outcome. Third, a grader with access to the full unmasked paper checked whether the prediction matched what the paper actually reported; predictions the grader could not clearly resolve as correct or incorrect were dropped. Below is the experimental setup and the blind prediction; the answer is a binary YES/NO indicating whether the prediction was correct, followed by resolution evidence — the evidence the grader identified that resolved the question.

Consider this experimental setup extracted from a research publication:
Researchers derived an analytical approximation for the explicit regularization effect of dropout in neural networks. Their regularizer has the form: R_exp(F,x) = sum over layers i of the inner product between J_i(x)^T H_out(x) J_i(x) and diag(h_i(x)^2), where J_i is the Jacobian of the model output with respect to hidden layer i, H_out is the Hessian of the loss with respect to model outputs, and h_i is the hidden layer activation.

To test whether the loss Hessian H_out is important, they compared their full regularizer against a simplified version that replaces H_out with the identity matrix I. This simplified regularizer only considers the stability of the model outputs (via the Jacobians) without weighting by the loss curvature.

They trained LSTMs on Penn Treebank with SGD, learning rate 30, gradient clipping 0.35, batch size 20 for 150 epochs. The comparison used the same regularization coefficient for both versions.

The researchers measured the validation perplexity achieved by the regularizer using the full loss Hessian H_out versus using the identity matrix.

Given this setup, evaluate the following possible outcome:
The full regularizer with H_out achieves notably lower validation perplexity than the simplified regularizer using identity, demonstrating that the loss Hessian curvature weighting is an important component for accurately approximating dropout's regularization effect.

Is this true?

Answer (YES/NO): YES